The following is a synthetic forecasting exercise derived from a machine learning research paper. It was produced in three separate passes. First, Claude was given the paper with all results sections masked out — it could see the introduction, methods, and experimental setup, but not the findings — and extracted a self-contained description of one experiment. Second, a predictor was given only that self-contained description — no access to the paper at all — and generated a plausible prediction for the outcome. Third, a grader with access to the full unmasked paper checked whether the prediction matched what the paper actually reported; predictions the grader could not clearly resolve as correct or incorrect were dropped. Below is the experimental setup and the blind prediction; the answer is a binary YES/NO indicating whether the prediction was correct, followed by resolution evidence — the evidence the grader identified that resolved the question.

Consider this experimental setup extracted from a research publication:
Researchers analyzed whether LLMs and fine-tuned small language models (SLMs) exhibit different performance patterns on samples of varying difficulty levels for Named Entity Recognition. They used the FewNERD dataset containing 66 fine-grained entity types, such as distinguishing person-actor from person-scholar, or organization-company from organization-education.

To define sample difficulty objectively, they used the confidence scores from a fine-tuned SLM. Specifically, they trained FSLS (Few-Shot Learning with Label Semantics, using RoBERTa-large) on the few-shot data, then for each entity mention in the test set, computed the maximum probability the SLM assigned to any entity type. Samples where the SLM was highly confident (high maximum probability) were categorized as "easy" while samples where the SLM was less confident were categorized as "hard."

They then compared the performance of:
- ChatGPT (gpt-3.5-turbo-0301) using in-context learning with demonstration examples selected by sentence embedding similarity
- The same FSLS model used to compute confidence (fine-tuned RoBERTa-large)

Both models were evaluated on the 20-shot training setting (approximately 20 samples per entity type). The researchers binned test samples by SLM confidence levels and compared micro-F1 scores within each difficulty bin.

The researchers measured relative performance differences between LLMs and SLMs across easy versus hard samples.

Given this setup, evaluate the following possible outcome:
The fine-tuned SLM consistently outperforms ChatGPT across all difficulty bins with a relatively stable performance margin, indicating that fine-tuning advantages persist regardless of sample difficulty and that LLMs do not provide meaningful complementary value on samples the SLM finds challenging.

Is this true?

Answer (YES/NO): NO